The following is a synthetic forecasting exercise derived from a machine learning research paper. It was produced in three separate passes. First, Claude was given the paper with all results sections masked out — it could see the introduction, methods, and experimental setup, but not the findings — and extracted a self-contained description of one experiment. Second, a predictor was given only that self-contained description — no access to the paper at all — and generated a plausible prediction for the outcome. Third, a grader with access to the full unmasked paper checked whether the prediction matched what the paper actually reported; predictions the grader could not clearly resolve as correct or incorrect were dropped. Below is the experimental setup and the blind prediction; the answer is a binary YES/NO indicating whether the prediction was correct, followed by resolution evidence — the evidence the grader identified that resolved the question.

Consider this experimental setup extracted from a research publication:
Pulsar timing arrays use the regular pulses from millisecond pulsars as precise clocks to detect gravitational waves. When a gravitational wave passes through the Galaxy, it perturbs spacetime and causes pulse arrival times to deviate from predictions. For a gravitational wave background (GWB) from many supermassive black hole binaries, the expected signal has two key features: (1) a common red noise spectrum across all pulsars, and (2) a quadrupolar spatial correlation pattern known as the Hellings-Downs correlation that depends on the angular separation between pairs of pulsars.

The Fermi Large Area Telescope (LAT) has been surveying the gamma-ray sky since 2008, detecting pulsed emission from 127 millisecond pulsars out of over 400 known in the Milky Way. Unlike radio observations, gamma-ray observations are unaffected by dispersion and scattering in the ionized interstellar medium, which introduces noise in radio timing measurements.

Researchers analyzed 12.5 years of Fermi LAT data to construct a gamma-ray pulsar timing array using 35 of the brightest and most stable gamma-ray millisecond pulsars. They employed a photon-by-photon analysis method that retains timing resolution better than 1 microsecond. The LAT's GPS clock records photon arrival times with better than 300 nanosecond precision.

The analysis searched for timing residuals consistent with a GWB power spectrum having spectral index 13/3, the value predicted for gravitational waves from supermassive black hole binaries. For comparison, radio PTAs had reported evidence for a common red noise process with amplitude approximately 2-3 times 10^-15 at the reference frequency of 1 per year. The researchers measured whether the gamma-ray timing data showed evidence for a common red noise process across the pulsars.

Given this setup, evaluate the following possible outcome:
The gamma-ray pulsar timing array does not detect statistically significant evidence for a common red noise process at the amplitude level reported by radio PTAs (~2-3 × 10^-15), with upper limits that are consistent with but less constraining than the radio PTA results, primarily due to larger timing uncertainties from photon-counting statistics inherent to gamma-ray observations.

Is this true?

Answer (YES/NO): YES